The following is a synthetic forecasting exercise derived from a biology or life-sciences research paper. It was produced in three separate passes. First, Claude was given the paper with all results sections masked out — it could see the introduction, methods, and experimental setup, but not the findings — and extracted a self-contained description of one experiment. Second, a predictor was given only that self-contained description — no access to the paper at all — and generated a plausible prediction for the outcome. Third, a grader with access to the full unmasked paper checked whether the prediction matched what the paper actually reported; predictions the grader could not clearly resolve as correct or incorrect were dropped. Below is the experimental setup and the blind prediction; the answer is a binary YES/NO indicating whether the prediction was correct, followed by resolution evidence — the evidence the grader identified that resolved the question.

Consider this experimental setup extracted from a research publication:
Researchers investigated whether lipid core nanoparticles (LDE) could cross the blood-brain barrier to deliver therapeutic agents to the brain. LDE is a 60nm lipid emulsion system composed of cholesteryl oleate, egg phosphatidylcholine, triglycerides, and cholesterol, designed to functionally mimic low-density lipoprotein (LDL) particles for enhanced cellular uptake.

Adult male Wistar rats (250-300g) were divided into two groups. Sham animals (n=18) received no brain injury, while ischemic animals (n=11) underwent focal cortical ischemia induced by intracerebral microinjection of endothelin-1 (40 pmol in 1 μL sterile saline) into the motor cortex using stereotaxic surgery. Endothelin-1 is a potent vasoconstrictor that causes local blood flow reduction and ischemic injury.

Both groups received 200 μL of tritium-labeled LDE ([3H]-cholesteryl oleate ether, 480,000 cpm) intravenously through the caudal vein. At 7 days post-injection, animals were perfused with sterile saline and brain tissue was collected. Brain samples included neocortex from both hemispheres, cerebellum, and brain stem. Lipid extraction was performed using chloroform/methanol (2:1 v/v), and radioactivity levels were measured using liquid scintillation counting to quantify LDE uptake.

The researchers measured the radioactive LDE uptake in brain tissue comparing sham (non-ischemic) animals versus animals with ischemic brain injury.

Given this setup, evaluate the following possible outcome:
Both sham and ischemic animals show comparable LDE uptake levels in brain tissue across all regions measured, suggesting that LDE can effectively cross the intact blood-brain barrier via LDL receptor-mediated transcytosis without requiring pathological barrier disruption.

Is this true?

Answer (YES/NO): NO